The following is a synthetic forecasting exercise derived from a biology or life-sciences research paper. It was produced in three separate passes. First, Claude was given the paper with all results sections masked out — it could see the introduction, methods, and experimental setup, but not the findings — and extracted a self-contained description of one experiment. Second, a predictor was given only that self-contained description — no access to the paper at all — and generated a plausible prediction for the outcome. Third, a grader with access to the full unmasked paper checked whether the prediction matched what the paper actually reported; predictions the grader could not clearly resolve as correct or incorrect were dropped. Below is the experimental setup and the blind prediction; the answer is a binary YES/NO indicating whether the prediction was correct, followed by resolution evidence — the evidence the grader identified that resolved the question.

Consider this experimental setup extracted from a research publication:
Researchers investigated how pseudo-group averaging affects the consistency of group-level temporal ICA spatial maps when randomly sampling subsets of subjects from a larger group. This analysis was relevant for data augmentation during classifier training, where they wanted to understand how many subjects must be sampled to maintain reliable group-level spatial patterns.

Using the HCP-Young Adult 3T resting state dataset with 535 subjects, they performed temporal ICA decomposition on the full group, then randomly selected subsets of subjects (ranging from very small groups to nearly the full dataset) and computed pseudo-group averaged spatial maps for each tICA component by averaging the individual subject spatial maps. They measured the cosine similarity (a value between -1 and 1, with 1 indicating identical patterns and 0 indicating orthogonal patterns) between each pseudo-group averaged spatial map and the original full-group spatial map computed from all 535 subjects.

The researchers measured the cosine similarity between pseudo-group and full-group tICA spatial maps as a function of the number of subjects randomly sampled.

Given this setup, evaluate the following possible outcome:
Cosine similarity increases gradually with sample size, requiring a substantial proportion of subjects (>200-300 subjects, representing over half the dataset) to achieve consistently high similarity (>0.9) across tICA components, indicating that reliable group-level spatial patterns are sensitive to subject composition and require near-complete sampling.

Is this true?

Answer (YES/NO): NO